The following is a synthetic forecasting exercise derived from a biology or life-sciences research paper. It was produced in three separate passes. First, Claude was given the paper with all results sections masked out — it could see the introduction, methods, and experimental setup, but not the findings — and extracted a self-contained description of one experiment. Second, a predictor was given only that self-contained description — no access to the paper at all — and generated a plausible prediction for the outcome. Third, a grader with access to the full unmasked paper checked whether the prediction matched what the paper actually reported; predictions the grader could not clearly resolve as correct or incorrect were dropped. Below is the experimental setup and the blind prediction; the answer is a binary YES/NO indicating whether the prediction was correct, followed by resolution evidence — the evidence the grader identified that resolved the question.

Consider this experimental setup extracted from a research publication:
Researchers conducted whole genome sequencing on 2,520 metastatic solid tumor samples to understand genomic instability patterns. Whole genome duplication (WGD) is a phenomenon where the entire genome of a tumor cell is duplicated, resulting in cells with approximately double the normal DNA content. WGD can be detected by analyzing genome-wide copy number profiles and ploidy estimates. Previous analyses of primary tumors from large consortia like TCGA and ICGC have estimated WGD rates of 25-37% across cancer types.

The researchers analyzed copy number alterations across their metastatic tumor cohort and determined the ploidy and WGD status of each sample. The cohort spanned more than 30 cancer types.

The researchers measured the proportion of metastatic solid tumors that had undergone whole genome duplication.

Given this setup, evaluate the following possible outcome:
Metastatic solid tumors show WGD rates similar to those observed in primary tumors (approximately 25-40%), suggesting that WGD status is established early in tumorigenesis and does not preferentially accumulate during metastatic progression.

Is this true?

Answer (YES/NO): NO